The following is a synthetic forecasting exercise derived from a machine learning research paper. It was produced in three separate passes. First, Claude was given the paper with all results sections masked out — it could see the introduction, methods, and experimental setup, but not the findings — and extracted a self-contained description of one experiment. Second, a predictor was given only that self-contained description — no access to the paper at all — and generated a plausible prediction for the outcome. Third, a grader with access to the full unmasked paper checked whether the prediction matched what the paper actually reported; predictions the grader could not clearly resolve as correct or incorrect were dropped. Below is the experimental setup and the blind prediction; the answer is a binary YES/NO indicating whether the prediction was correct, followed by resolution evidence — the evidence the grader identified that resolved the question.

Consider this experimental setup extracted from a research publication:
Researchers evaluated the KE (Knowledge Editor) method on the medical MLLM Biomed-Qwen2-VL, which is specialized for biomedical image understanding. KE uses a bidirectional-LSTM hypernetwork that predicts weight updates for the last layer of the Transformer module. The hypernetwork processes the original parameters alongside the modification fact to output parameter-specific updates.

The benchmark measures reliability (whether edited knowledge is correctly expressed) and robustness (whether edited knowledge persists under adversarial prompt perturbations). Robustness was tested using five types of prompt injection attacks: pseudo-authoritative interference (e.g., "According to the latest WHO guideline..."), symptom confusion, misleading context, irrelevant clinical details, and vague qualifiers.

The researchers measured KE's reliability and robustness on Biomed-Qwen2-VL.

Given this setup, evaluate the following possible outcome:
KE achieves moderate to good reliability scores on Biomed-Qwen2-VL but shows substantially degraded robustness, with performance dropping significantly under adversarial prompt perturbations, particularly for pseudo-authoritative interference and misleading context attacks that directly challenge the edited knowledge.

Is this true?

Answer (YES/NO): NO